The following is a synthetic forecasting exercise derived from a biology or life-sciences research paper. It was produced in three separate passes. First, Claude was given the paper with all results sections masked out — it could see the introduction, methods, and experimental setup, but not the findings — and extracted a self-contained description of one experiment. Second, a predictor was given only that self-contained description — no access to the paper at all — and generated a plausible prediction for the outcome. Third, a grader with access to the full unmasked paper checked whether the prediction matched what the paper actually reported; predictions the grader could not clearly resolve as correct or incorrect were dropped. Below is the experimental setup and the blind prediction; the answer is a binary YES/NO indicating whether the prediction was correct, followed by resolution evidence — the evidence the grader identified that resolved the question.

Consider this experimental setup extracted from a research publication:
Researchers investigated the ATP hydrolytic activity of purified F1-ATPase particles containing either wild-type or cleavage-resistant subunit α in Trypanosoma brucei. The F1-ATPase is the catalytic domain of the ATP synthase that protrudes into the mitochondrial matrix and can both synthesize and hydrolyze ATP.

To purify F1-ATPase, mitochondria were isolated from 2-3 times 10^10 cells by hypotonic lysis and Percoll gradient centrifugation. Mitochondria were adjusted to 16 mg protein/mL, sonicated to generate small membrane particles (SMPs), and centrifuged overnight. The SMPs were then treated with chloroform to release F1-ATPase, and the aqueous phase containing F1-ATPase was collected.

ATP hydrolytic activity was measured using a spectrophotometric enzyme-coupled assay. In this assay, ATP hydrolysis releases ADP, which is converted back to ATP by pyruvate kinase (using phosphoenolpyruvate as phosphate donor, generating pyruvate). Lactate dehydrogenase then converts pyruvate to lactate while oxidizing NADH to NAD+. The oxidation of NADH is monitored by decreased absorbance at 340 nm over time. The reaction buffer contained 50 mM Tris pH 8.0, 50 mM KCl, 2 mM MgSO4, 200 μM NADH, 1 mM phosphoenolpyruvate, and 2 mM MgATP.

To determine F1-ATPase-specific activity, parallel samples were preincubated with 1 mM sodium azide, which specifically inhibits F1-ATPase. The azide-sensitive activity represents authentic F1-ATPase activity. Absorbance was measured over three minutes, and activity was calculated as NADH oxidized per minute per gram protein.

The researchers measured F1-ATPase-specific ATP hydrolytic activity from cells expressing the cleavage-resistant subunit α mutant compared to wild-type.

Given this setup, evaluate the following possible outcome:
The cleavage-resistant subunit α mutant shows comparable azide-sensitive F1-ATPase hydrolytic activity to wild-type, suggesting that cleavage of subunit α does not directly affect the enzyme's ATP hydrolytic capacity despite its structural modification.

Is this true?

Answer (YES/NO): YES